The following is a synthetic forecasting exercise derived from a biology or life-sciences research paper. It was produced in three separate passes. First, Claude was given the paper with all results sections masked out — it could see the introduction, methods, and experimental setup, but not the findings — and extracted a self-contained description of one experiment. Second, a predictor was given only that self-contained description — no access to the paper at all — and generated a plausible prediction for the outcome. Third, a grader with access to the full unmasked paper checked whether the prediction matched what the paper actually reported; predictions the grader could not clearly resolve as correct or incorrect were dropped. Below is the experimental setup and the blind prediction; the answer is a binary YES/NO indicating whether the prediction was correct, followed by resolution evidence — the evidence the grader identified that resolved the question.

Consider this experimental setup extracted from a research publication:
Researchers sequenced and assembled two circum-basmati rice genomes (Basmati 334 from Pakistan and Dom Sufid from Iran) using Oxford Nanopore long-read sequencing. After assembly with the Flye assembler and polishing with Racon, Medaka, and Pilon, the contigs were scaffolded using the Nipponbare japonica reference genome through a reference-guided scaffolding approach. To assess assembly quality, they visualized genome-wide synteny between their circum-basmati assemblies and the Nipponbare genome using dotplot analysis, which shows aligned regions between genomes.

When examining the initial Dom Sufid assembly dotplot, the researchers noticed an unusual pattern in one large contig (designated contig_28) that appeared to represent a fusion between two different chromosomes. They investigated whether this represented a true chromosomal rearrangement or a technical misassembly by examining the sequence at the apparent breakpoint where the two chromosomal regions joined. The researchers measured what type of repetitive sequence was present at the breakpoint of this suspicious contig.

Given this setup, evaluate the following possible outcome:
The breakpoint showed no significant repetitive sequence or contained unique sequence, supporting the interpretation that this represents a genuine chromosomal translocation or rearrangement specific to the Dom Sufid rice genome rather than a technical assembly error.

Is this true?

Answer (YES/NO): NO